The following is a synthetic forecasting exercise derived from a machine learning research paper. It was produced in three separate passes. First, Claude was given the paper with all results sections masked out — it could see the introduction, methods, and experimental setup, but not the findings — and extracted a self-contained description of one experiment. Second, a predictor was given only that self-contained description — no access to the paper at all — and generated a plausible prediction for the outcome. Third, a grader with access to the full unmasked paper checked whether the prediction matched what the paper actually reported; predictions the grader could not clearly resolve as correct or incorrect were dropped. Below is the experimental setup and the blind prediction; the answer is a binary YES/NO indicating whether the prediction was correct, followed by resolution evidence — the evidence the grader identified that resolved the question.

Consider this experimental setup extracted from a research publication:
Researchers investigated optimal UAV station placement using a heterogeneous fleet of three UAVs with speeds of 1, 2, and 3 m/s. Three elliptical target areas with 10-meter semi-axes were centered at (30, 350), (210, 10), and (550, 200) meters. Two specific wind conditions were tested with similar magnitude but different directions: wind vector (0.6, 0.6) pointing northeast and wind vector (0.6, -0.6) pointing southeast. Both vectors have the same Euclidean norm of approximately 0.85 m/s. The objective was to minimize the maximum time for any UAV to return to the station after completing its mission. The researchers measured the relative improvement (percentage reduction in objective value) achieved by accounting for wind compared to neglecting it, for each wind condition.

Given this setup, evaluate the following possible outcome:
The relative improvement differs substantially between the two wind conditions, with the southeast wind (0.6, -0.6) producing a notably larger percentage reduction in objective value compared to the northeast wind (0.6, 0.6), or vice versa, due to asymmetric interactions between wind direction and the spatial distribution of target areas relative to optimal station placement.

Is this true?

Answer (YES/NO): YES